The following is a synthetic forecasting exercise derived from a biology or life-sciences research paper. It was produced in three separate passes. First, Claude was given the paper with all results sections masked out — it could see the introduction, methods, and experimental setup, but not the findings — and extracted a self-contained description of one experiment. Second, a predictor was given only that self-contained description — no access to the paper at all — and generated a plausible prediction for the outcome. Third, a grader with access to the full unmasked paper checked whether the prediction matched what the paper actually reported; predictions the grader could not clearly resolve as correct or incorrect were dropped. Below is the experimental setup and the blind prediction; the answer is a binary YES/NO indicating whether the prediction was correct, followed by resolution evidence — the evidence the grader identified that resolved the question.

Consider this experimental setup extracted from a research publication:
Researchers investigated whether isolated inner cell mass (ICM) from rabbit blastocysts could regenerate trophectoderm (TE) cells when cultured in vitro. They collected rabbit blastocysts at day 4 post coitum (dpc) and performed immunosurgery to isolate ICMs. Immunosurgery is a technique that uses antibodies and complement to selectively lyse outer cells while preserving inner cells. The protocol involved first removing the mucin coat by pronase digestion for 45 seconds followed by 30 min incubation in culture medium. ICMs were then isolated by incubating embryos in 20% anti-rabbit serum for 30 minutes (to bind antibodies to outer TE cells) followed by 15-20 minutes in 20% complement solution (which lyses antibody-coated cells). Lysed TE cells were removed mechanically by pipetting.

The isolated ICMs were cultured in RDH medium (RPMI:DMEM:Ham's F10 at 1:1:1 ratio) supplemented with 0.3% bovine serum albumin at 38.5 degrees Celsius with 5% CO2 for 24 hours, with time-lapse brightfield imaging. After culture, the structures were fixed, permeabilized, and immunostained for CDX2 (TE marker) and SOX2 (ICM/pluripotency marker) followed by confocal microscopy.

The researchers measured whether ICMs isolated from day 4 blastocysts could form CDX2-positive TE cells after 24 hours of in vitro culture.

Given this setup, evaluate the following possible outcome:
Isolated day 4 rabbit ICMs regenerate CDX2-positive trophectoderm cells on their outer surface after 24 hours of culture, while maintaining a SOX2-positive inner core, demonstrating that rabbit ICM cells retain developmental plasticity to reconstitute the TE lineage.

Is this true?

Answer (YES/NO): NO